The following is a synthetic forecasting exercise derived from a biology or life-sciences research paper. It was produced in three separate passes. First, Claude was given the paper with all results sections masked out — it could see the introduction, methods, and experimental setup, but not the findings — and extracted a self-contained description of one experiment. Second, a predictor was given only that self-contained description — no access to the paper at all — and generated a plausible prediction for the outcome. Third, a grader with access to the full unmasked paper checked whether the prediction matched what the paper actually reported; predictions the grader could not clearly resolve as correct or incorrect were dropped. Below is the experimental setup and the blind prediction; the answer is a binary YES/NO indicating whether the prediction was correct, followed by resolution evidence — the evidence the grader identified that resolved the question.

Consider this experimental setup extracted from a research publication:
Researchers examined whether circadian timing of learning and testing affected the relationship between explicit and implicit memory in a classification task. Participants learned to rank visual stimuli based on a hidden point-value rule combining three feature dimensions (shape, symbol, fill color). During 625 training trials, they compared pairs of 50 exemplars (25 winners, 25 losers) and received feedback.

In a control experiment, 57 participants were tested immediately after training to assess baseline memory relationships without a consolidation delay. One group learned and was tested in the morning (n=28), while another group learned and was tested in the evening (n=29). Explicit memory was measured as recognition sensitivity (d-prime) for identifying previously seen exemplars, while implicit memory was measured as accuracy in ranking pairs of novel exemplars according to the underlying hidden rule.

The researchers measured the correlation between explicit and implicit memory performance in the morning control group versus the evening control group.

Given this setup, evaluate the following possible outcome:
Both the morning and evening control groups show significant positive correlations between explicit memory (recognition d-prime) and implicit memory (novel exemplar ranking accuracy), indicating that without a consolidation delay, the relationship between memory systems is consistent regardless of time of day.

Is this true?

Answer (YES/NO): NO